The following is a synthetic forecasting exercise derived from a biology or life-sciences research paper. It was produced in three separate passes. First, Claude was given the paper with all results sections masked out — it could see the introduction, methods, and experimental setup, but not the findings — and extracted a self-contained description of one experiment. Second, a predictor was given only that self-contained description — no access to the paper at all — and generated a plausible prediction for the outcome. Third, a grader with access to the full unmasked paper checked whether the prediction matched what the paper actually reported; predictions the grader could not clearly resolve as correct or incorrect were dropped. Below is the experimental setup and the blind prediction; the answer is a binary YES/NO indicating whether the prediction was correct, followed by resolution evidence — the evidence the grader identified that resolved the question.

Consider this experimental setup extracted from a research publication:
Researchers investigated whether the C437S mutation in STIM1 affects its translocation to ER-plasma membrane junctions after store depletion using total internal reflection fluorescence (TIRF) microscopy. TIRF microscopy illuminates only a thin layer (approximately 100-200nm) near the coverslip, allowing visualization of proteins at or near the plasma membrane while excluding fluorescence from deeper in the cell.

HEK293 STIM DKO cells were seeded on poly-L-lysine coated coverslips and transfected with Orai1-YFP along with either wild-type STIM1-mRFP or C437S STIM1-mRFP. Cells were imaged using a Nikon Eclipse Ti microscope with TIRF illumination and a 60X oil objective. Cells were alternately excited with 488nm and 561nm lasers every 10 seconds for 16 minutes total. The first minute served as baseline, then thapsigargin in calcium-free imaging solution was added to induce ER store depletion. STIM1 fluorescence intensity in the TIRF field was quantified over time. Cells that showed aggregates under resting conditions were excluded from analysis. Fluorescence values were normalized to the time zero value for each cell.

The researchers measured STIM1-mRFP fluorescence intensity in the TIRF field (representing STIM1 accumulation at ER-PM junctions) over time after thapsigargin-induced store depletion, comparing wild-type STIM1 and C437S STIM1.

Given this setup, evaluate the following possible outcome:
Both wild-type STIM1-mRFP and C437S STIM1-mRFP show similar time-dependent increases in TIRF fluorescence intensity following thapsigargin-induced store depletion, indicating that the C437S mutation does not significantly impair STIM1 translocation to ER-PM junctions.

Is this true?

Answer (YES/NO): NO